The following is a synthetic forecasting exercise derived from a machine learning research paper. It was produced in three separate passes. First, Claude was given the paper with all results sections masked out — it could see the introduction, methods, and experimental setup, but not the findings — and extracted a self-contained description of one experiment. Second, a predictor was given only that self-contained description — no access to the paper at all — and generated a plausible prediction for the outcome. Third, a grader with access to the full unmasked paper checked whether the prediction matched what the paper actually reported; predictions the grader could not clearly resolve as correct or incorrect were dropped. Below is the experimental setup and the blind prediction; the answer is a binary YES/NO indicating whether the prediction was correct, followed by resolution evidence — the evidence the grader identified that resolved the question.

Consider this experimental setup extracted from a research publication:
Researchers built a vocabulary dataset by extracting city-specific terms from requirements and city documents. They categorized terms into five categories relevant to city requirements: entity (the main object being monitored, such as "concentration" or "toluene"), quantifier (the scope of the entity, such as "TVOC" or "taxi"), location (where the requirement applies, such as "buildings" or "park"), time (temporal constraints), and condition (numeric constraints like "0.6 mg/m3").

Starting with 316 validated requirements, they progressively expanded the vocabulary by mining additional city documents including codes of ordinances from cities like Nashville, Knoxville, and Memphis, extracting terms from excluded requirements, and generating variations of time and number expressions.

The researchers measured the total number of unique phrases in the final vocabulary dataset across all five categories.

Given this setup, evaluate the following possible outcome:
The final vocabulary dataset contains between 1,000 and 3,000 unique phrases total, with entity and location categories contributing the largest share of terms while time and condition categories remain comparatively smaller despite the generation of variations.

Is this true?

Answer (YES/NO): NO